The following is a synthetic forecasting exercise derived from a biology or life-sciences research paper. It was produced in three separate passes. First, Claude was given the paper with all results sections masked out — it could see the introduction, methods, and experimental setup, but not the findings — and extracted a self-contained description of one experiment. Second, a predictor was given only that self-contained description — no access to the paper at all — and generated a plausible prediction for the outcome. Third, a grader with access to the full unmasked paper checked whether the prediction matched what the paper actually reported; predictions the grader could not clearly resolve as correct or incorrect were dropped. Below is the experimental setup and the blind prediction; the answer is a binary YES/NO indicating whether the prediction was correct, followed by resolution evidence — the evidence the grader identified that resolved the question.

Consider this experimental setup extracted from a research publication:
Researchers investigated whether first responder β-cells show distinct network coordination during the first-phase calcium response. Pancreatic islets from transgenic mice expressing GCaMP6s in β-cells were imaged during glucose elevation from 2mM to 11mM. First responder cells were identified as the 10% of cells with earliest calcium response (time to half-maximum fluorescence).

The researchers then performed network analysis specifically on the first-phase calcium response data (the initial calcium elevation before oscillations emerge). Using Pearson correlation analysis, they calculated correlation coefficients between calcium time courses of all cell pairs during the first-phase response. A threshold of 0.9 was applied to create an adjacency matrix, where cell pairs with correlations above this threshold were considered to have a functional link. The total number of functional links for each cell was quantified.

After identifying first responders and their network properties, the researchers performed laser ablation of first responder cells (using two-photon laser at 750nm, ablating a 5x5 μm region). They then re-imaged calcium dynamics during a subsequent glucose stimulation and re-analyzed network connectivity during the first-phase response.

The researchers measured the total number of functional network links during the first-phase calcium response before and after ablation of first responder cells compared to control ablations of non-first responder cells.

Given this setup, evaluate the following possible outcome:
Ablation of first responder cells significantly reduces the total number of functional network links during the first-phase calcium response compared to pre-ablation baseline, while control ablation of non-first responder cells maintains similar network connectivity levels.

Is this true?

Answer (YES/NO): YES